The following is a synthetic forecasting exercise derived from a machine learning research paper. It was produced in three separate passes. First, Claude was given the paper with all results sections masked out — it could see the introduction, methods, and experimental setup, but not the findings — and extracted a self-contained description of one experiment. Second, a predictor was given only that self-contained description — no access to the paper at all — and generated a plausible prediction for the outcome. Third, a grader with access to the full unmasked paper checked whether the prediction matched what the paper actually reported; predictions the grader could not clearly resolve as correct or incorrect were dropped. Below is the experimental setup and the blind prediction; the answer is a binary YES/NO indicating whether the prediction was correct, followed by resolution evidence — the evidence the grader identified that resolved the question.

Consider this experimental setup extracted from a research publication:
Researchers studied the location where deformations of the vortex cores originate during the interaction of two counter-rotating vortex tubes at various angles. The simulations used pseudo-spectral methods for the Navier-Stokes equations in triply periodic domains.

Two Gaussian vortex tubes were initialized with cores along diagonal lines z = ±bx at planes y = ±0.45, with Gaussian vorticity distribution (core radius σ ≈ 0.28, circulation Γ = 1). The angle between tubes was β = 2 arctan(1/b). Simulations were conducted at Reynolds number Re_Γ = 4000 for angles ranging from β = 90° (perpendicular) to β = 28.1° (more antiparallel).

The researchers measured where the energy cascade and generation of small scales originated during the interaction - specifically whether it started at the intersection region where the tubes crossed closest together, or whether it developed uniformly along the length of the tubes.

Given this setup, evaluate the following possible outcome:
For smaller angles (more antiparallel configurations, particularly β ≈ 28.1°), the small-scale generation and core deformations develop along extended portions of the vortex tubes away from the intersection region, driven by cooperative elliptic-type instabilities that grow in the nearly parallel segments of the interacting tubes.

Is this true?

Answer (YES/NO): YES